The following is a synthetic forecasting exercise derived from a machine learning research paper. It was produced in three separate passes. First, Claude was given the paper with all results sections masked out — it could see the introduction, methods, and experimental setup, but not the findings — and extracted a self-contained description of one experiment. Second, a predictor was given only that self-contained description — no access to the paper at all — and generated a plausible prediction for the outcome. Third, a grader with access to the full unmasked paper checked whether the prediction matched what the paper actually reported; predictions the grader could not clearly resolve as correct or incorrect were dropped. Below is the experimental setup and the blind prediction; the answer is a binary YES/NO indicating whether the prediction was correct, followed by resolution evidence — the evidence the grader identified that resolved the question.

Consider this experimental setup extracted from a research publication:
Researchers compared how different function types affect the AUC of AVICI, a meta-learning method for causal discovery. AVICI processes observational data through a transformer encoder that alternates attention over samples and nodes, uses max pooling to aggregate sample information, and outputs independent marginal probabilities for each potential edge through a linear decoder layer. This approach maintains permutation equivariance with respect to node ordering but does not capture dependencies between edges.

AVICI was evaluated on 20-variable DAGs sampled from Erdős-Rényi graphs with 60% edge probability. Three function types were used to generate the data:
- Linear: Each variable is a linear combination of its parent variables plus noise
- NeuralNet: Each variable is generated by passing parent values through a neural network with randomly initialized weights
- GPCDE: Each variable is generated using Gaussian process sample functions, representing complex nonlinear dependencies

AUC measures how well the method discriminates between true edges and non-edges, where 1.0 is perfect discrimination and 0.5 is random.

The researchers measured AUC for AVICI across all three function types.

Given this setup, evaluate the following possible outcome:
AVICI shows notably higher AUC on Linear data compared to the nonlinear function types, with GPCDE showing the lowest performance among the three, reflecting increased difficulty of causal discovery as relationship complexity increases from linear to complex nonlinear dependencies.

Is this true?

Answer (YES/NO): YES